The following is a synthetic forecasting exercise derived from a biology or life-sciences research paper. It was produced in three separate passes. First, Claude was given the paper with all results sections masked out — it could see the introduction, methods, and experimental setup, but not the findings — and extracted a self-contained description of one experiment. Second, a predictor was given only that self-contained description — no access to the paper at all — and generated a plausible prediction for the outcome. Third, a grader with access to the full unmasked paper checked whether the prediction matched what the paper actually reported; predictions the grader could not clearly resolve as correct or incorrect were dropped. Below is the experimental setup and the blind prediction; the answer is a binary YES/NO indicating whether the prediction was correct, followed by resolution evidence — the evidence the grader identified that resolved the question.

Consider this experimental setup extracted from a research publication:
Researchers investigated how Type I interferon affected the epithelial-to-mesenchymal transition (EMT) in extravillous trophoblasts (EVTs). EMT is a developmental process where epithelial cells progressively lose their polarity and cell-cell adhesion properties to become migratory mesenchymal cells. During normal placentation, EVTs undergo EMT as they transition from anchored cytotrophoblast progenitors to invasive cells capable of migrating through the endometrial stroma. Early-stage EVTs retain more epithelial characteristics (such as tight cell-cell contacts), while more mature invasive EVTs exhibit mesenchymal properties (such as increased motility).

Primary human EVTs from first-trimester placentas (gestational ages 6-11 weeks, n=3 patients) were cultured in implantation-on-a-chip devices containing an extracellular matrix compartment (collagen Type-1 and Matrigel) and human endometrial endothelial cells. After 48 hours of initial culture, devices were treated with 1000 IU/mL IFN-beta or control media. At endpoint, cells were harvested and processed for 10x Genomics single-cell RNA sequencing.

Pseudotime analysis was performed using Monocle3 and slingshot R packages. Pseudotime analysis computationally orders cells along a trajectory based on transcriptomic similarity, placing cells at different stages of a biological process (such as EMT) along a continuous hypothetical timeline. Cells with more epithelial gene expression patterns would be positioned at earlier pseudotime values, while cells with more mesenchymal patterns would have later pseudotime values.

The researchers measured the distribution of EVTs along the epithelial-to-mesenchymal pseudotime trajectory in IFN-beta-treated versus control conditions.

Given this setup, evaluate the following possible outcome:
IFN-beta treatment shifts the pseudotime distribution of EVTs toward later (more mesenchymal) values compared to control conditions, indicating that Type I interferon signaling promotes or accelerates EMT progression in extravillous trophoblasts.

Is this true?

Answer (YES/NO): NO